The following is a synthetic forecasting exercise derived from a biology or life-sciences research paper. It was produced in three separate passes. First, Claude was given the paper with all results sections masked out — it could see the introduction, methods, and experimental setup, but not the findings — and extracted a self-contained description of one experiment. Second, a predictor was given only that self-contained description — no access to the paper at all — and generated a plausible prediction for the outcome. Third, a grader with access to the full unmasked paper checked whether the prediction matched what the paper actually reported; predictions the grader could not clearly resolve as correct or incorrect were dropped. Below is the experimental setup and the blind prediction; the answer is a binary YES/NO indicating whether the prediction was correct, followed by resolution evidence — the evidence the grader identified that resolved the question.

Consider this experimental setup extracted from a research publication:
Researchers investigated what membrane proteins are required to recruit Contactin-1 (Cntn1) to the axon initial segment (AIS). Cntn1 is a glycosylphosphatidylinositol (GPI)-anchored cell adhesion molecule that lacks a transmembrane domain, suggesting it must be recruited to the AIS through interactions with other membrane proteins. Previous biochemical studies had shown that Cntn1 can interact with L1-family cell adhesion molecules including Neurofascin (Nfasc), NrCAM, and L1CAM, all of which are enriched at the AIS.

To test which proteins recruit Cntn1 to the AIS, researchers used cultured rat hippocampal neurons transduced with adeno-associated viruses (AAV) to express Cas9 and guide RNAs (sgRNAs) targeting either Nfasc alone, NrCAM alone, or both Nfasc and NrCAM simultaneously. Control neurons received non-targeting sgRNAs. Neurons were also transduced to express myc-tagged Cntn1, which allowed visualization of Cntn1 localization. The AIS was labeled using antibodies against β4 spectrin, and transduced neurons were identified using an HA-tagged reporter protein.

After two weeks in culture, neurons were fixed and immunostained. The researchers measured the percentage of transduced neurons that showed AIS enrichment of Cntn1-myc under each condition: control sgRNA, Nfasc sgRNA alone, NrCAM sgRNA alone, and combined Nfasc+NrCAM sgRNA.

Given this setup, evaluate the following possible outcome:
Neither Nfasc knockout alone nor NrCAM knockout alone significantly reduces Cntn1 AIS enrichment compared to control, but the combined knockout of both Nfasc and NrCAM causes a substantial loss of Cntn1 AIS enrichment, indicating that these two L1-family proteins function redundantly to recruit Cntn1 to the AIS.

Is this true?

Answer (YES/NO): YES